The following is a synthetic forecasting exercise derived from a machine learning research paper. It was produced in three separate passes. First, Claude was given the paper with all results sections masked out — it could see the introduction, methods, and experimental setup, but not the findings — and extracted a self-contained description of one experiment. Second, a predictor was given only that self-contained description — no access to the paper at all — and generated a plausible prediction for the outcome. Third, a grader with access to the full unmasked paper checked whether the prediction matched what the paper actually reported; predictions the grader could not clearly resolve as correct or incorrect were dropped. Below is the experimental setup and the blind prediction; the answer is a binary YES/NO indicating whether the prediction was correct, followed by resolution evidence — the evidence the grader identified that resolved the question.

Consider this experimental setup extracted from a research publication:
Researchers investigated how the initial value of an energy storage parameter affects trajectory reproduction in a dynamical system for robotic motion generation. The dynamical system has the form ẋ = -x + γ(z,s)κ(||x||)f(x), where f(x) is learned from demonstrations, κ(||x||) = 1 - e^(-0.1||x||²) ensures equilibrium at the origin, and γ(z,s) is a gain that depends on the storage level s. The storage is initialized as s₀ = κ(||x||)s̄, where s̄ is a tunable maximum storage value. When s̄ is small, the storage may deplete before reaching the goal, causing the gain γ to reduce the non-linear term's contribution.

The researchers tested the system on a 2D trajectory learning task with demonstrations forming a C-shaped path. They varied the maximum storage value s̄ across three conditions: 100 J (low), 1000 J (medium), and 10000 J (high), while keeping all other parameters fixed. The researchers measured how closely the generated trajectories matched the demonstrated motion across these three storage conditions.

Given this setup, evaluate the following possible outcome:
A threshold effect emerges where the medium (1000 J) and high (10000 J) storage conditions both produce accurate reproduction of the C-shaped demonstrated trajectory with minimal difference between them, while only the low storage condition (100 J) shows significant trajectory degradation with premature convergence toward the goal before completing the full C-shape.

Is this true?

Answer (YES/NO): NO